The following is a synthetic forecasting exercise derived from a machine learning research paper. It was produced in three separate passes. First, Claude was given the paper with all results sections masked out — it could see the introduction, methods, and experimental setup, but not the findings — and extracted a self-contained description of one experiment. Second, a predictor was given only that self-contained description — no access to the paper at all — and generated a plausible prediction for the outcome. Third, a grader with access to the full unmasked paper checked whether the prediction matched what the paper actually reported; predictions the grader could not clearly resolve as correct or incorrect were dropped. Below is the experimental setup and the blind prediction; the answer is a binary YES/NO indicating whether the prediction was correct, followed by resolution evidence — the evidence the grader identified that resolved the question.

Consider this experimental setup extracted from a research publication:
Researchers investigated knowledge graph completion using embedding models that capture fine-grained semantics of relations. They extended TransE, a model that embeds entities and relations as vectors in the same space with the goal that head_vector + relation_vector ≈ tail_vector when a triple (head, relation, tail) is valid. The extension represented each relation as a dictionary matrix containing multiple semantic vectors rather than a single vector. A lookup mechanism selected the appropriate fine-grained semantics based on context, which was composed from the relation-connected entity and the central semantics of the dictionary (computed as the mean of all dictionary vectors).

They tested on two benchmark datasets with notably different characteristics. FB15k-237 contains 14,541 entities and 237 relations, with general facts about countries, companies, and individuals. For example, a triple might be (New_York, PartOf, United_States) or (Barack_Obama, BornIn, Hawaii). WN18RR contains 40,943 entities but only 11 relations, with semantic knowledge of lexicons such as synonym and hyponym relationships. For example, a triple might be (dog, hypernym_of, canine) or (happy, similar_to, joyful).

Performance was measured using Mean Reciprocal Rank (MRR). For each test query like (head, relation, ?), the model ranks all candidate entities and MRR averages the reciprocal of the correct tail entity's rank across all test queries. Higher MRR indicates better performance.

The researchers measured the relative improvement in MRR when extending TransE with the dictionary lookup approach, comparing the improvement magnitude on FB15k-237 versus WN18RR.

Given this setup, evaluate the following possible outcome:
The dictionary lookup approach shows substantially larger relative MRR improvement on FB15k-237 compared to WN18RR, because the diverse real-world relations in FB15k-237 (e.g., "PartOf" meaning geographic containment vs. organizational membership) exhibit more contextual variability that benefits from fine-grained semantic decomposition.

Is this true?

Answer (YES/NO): NO